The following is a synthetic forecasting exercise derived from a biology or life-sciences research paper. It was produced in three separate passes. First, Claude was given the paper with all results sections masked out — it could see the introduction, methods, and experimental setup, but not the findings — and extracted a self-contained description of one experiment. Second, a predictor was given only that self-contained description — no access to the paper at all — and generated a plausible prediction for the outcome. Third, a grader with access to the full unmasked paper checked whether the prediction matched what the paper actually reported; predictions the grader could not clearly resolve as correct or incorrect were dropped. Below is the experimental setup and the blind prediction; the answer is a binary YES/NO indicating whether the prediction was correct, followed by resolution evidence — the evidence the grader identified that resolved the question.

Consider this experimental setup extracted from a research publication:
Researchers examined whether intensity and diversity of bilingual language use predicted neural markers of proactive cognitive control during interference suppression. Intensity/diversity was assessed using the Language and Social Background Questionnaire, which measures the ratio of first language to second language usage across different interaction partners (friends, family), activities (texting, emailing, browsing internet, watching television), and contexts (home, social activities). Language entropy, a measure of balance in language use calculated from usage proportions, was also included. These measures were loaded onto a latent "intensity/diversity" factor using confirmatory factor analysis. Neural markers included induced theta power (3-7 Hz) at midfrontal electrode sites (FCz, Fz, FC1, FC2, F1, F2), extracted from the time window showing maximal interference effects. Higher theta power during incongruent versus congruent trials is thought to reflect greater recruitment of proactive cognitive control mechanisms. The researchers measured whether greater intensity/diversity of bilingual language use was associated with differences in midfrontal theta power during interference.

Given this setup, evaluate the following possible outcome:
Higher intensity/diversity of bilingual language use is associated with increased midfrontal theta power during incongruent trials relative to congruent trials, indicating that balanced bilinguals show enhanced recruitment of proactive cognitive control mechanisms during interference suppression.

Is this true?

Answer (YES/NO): NO